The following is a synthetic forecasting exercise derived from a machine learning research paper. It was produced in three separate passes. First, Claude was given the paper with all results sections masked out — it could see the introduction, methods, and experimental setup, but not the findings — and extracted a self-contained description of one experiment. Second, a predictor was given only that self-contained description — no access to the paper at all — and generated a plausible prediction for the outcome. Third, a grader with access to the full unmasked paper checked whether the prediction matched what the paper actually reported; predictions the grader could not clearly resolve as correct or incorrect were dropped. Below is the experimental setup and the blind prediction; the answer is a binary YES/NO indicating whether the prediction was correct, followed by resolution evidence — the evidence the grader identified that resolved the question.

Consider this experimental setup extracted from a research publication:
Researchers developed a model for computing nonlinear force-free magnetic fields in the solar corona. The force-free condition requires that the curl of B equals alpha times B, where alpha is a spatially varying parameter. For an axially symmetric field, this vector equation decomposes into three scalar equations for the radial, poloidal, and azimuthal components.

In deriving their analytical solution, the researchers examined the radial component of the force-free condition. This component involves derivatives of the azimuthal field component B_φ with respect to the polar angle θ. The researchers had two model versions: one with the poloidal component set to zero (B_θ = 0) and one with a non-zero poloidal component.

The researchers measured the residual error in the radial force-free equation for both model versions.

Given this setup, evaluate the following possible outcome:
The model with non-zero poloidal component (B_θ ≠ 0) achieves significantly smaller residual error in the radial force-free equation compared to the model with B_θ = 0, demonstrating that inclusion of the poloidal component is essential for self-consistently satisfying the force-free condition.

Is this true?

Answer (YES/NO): NO